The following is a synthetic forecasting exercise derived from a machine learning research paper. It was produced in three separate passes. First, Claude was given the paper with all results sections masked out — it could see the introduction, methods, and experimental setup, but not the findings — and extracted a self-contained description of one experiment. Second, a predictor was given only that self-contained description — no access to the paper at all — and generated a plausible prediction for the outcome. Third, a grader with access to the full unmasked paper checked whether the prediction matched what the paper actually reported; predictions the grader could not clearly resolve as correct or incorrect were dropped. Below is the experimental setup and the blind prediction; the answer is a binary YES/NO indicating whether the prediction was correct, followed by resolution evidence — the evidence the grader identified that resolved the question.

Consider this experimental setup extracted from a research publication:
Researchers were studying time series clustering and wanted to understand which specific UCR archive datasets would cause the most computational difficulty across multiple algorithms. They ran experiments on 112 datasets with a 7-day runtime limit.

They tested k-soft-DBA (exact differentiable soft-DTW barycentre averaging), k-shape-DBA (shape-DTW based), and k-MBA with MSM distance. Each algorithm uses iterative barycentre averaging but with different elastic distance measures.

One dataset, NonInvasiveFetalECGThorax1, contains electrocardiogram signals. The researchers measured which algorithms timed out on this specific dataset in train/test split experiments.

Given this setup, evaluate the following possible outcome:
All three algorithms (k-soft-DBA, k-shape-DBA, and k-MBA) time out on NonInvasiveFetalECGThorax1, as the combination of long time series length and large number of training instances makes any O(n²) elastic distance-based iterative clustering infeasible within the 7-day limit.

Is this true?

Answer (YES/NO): NO